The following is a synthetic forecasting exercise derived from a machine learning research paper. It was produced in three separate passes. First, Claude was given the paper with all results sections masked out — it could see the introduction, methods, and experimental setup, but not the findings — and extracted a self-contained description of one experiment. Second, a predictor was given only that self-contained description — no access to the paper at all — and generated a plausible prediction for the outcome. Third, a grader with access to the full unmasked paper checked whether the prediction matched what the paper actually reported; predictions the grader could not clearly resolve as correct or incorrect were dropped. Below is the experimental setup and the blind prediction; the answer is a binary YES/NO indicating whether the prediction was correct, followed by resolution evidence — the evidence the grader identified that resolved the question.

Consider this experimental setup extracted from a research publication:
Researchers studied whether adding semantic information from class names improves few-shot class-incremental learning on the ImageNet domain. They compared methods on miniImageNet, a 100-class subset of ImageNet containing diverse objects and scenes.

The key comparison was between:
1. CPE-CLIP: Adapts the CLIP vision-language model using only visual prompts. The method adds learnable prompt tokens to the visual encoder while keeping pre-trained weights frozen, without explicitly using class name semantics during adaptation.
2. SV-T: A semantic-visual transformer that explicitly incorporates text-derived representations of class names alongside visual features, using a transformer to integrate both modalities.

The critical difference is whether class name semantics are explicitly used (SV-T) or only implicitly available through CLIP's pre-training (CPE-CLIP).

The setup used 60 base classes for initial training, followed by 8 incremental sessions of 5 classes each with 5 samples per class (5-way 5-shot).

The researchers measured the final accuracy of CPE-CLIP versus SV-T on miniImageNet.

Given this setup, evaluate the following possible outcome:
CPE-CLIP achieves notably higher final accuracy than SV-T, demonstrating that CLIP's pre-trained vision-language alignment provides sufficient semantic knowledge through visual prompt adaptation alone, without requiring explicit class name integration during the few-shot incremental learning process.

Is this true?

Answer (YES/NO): NO